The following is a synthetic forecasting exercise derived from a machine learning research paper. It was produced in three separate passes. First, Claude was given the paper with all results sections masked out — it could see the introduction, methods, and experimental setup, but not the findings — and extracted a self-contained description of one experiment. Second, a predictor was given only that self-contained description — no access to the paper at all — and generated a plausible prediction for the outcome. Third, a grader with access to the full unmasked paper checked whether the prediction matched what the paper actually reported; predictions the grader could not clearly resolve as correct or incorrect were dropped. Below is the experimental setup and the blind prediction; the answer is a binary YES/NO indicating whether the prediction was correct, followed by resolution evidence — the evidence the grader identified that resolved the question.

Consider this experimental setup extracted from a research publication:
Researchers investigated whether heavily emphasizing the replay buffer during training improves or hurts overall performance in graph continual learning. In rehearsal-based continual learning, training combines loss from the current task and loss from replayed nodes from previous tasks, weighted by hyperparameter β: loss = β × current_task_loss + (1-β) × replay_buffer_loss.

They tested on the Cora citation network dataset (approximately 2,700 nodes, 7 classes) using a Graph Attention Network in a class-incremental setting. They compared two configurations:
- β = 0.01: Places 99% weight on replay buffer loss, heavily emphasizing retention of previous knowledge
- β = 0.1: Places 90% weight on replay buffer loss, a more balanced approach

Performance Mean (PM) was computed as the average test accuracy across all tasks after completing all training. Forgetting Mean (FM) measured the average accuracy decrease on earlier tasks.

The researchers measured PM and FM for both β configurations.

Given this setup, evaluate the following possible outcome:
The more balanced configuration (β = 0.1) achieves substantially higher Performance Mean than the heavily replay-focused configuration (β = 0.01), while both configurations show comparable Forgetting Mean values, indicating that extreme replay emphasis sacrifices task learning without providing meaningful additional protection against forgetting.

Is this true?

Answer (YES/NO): NO